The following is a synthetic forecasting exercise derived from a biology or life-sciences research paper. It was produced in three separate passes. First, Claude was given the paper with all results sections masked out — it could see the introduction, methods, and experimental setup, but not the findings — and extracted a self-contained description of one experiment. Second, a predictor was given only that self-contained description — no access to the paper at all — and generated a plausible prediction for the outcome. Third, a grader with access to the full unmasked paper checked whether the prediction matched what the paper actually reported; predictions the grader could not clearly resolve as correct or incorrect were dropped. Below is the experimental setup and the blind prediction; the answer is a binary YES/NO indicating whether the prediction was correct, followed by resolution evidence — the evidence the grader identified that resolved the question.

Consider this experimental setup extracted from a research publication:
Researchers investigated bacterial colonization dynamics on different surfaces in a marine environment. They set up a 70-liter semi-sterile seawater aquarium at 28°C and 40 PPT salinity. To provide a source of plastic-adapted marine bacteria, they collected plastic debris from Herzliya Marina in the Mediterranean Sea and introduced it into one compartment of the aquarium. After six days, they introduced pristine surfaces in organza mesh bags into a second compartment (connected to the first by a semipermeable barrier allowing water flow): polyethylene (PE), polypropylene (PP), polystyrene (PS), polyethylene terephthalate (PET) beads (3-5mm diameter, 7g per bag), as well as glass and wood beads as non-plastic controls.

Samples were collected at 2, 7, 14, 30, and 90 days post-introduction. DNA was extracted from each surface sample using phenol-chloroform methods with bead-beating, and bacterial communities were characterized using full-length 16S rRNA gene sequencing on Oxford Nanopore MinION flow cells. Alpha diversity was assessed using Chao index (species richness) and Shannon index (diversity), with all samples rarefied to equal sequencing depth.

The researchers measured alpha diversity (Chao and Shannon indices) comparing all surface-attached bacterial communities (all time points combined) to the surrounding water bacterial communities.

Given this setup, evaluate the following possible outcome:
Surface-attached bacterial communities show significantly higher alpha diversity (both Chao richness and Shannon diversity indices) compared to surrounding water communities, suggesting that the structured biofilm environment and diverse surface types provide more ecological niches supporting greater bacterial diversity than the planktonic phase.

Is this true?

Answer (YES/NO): NO